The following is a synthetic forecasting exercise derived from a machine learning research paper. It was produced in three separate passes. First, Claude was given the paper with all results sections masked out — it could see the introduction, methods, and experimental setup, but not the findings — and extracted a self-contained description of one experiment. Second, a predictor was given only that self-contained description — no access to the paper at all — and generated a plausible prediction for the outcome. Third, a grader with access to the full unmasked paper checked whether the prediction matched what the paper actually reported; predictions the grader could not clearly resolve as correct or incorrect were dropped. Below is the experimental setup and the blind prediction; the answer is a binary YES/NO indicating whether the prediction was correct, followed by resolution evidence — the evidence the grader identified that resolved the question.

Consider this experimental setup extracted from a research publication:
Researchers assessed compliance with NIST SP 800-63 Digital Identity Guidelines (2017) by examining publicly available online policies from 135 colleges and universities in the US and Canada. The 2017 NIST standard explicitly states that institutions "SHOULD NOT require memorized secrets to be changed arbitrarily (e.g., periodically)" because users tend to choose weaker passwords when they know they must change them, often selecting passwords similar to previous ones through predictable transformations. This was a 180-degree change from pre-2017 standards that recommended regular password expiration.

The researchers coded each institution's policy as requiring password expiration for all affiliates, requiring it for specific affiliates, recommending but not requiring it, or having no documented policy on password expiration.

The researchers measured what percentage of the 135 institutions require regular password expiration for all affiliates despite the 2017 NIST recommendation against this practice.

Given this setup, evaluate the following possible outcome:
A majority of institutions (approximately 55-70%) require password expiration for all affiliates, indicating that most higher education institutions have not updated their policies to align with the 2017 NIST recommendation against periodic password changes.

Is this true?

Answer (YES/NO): NO